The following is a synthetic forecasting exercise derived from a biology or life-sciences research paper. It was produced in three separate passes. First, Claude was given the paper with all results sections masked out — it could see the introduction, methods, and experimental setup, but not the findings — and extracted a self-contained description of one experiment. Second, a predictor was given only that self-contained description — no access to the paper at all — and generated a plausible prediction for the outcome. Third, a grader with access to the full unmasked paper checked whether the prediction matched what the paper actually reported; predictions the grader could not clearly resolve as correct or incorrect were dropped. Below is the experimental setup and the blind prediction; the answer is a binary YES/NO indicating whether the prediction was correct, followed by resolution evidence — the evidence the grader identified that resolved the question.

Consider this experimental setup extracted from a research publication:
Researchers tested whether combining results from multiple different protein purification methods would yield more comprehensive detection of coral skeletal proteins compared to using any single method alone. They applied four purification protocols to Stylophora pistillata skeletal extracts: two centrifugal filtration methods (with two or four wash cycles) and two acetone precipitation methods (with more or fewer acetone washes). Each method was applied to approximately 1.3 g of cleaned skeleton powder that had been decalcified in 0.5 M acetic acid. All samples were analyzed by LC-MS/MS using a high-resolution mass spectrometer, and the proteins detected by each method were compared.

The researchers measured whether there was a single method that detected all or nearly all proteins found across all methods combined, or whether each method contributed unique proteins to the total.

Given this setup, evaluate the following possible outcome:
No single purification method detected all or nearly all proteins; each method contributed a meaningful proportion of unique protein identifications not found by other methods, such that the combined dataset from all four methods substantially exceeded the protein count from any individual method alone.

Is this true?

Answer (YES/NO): YES